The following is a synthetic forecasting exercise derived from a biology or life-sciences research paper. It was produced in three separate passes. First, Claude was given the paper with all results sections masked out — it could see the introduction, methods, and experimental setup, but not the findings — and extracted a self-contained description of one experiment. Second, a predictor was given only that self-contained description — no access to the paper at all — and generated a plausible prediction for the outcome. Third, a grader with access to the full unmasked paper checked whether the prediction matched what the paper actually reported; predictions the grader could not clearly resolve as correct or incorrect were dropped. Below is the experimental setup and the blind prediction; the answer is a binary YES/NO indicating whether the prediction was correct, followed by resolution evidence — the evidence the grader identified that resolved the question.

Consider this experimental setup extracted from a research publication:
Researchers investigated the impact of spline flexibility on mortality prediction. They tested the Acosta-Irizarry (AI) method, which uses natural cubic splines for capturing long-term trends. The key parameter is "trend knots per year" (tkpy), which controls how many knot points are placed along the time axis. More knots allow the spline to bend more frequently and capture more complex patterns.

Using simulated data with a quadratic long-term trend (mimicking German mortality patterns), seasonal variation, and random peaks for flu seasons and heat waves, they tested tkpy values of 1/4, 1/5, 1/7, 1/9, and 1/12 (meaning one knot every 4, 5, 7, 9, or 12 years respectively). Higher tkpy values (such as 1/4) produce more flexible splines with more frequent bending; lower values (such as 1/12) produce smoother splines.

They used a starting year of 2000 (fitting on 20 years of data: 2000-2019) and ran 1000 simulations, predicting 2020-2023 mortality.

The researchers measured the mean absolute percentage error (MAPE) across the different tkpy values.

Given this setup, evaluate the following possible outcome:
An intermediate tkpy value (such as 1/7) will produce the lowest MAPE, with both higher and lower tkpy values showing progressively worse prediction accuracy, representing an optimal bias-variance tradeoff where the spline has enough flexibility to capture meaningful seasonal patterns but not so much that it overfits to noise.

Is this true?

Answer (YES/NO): NO